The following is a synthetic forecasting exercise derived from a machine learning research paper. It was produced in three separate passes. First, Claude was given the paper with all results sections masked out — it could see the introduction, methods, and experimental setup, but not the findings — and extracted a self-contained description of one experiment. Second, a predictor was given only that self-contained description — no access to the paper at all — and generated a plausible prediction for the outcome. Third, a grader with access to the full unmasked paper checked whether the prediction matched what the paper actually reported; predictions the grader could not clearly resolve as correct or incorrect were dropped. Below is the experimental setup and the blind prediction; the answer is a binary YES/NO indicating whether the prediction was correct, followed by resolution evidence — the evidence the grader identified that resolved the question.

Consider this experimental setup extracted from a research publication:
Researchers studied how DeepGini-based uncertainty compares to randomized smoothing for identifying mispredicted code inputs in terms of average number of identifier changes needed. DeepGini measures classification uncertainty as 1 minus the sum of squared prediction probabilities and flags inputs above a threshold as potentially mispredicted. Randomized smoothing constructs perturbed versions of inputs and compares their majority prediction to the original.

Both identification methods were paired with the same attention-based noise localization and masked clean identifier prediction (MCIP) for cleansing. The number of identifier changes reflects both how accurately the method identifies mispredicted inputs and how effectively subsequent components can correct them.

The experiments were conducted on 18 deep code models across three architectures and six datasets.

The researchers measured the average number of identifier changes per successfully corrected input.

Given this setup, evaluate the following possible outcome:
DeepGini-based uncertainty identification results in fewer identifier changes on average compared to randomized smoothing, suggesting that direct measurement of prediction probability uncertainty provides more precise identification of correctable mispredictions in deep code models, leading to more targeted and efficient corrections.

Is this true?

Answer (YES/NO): NO